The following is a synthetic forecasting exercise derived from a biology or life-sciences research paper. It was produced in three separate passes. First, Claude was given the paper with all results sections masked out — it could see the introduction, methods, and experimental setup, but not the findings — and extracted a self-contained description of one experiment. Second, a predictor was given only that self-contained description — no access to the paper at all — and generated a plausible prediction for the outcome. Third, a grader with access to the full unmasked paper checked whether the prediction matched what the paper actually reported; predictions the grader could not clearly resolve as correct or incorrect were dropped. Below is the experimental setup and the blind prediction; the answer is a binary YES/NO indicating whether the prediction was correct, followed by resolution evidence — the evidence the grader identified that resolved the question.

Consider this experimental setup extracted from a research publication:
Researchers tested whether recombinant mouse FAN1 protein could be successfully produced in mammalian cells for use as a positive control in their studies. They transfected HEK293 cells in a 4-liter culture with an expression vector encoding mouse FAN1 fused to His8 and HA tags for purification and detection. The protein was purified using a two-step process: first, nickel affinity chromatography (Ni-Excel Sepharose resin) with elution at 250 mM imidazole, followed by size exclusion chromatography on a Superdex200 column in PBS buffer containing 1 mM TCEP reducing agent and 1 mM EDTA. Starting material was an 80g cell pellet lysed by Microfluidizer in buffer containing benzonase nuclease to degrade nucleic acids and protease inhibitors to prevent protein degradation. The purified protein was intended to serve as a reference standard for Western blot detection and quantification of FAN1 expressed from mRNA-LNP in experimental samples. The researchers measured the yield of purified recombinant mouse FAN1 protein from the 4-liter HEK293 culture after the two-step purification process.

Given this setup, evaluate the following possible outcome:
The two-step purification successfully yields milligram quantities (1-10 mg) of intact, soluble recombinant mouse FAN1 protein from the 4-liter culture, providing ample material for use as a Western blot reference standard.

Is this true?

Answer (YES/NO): YES